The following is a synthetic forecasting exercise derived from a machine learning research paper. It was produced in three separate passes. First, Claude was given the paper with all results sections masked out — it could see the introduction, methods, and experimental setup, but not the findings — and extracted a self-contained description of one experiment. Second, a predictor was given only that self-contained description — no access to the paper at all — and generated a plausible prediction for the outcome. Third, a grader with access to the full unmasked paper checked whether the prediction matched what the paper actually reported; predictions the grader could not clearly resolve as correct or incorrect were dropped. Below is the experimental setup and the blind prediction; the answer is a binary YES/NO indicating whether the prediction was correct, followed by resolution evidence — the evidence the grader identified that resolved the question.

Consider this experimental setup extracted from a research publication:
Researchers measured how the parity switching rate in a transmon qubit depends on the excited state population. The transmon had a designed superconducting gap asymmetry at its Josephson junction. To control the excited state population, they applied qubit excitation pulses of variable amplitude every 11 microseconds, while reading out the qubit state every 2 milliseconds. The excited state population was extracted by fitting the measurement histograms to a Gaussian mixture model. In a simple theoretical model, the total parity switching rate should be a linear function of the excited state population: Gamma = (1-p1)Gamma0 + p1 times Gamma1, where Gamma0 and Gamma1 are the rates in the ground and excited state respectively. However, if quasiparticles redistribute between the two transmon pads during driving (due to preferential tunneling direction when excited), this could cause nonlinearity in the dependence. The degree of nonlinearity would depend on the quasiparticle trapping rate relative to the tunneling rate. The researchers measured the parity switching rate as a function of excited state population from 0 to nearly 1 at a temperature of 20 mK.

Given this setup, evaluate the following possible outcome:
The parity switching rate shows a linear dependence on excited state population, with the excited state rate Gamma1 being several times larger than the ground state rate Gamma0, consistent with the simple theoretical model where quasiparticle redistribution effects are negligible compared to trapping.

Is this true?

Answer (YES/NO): YES